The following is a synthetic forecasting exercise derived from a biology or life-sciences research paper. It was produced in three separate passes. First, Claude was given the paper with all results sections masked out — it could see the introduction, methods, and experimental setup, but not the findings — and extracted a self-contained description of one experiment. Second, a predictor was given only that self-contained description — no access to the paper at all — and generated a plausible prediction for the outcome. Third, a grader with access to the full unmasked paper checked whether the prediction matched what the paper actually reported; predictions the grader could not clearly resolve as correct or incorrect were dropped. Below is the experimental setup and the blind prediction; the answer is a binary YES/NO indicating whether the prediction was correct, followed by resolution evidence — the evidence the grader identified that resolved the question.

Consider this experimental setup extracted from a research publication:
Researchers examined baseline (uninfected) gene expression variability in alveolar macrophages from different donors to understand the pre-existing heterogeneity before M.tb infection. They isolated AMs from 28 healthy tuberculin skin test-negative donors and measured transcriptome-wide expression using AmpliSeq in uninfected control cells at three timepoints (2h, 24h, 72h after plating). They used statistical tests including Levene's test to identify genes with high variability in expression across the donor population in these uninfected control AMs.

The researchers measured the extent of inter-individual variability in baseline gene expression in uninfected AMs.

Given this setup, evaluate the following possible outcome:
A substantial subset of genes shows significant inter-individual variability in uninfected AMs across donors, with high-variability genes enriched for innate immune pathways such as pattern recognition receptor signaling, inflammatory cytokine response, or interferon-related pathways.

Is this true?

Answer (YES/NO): NO